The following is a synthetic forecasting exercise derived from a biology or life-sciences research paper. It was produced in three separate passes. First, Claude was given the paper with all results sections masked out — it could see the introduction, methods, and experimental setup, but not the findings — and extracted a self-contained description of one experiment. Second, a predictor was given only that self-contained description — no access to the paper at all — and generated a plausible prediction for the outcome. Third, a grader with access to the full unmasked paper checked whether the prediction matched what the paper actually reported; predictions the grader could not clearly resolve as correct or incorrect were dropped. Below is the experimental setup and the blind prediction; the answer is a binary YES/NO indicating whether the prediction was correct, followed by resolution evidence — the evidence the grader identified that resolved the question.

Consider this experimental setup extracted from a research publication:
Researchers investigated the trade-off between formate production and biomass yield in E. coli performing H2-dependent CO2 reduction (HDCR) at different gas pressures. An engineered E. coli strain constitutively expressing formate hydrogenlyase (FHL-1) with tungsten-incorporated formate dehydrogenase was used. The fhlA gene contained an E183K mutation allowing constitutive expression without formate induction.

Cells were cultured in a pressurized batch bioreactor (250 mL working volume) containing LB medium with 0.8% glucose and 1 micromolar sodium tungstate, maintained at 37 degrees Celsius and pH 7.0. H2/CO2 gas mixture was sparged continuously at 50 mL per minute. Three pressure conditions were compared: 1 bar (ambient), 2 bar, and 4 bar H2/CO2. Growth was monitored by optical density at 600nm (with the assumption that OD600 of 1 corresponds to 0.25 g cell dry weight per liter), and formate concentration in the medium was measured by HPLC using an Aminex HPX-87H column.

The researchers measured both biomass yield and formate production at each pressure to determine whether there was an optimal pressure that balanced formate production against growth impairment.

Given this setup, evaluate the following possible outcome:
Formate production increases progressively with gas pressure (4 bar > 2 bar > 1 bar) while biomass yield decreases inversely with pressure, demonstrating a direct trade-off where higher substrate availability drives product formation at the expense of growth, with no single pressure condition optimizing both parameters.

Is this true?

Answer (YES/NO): NO